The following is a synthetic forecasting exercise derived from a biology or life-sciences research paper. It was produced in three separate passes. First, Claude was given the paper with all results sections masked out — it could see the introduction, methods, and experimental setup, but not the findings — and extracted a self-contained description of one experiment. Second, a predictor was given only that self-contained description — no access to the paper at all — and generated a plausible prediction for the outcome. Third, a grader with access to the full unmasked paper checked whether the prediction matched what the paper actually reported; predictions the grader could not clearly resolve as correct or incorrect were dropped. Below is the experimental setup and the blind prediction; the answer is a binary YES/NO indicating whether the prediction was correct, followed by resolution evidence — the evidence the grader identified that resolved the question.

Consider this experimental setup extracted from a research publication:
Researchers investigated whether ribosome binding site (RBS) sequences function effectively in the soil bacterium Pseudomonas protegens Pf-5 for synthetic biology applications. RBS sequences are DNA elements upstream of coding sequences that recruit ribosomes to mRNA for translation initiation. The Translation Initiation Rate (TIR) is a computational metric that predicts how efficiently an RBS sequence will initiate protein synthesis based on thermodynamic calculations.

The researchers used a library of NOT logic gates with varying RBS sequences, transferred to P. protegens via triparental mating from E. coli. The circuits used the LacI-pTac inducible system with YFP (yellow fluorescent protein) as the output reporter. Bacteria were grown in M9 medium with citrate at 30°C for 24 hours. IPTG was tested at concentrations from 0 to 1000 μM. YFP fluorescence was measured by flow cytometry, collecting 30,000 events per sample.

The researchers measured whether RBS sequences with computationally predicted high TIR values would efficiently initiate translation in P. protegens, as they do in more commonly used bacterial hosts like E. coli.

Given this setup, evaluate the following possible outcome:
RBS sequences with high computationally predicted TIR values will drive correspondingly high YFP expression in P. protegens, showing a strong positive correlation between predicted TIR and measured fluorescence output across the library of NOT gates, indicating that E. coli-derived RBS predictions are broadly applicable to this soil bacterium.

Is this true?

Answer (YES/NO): NO